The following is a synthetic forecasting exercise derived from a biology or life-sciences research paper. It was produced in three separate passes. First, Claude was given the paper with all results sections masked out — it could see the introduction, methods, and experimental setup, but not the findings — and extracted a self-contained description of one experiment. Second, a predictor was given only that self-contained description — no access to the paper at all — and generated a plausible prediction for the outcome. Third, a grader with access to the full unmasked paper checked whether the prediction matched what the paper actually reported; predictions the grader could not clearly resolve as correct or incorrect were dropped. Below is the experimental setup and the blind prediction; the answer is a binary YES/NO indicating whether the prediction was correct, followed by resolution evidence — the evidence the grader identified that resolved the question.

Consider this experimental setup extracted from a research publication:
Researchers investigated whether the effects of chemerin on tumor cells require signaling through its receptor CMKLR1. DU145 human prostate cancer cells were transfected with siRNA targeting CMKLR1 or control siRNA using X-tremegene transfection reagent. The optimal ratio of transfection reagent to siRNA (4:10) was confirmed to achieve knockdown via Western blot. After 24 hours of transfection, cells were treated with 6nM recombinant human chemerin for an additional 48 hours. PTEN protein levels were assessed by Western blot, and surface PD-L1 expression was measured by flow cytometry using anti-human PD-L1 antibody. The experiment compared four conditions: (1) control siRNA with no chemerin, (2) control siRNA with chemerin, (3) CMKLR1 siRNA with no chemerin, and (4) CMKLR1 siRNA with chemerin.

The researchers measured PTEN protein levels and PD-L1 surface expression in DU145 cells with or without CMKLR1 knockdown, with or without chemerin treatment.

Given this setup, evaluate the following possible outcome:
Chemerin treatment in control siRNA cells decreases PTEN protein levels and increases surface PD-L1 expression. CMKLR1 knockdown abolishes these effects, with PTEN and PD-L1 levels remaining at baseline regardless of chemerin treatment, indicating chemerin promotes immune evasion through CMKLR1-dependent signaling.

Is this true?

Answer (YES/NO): NO